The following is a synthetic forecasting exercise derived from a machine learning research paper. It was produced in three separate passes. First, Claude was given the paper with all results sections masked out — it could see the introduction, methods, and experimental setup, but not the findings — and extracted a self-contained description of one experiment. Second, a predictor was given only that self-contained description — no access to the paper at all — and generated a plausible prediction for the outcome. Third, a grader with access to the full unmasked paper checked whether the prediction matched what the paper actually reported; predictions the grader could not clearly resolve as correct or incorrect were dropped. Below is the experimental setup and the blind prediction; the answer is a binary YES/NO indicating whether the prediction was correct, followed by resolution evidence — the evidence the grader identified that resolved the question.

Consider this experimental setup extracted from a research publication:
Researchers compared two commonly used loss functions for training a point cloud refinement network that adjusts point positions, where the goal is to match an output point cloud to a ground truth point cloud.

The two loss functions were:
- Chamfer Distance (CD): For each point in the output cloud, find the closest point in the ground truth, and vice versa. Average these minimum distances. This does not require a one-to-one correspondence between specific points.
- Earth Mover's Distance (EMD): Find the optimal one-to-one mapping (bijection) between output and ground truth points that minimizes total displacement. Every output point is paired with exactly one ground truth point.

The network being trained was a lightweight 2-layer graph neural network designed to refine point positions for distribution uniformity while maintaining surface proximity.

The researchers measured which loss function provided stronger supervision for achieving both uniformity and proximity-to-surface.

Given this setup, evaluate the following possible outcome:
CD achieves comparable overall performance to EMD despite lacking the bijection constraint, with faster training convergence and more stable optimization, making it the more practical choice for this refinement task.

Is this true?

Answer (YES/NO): NO